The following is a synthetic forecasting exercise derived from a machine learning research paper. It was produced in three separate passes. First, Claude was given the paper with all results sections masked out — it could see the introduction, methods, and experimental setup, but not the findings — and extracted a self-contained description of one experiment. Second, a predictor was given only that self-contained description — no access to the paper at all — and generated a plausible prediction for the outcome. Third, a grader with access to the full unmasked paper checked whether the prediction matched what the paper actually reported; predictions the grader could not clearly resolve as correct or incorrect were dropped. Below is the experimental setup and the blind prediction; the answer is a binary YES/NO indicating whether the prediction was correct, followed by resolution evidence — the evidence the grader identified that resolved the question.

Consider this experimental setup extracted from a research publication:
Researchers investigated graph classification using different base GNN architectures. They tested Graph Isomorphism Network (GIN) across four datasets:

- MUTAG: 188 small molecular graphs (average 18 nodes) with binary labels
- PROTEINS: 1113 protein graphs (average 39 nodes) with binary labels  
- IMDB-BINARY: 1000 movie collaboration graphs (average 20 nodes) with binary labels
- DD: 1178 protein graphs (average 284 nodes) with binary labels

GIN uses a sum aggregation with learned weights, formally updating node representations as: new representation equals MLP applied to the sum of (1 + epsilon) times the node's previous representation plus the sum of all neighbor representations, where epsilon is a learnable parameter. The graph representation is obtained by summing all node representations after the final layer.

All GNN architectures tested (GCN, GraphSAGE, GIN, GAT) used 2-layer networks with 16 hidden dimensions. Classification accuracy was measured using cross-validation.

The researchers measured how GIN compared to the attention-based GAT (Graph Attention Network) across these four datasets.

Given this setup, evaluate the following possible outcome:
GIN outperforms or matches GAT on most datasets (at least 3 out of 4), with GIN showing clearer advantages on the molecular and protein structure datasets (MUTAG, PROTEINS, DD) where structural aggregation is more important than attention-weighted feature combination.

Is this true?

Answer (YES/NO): NO